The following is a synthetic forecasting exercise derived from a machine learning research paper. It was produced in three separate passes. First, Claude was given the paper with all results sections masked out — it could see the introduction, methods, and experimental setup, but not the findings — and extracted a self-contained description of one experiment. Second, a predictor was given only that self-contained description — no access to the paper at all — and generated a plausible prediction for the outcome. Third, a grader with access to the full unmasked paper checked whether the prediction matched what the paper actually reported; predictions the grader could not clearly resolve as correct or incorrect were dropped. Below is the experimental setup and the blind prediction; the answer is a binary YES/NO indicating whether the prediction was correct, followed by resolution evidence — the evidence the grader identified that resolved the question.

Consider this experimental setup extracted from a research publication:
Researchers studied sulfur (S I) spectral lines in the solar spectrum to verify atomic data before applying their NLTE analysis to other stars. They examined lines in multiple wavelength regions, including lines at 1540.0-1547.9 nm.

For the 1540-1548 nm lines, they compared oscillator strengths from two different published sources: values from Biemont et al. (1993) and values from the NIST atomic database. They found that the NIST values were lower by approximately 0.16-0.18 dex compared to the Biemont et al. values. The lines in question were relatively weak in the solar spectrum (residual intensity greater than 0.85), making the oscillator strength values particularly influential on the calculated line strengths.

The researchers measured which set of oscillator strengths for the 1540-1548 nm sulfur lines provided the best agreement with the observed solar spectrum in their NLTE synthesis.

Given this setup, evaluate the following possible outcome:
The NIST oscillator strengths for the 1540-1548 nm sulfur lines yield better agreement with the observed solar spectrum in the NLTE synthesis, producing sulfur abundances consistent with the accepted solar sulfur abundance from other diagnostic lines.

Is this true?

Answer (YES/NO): NO